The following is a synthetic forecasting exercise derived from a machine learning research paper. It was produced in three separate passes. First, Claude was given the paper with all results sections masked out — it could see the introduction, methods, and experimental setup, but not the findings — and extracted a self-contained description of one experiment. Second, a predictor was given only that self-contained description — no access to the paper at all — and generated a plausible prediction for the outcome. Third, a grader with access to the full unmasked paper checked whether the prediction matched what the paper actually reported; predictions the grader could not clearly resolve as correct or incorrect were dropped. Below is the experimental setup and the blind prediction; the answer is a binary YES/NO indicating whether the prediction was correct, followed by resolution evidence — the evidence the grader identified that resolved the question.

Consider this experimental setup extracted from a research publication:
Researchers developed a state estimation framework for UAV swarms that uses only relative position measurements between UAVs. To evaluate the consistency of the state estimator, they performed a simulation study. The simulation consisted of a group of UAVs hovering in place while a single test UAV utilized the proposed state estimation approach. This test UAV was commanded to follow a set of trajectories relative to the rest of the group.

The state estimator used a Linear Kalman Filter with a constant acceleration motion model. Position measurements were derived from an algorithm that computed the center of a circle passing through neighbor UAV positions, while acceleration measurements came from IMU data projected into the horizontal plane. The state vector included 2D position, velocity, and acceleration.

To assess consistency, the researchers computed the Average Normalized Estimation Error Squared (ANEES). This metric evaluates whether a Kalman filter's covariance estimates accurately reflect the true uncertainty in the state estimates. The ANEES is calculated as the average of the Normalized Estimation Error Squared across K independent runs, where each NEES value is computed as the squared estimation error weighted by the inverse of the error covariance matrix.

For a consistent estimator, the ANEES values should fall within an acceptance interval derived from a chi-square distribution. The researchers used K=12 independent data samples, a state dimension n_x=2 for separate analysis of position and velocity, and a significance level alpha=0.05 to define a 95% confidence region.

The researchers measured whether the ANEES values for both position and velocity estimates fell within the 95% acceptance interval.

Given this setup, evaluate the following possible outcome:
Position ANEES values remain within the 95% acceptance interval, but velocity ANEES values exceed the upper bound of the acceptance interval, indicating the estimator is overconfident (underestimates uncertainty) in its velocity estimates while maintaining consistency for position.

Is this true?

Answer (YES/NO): NO